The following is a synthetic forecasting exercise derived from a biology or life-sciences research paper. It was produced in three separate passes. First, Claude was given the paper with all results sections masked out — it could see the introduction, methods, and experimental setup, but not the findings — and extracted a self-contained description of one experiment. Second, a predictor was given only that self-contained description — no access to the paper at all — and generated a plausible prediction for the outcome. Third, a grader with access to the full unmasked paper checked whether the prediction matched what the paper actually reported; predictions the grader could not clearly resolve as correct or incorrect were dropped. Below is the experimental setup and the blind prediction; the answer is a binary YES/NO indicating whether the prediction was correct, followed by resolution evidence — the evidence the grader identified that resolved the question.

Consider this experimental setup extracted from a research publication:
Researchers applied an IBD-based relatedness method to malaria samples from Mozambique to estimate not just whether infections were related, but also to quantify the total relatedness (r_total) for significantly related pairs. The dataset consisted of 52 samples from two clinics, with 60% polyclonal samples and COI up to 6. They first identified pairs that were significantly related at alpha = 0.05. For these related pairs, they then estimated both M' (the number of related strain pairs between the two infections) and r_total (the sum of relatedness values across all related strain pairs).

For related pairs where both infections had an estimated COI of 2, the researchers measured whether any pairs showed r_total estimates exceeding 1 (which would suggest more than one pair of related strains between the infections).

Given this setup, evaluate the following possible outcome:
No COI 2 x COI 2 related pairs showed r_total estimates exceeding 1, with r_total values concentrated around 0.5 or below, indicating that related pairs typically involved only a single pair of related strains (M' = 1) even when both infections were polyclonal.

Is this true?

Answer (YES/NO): NO